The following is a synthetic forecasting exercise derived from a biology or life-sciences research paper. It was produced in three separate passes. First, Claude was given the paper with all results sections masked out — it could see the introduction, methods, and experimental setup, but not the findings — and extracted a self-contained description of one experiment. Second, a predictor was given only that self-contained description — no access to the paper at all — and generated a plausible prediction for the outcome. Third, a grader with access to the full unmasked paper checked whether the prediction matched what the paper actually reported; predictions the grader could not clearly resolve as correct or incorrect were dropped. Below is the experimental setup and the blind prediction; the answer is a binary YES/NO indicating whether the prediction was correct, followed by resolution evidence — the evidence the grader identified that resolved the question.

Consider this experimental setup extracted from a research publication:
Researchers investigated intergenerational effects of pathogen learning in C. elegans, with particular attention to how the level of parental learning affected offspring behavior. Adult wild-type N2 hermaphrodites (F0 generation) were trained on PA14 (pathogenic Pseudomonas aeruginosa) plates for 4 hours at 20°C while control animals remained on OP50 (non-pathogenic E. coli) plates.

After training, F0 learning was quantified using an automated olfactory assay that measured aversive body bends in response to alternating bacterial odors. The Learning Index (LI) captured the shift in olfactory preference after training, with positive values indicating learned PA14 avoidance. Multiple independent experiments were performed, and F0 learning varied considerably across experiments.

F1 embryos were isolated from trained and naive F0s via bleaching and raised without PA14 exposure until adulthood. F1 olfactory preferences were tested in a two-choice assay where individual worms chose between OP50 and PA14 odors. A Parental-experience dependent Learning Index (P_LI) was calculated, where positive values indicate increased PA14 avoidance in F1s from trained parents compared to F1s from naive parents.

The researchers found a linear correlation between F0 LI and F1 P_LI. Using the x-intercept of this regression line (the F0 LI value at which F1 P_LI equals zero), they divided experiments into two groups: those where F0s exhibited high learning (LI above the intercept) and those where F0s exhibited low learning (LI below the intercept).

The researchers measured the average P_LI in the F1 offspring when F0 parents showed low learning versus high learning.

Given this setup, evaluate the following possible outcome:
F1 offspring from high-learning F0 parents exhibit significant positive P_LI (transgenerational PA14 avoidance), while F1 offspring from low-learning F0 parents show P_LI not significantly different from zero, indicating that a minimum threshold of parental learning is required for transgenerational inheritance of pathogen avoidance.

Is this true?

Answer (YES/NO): NO